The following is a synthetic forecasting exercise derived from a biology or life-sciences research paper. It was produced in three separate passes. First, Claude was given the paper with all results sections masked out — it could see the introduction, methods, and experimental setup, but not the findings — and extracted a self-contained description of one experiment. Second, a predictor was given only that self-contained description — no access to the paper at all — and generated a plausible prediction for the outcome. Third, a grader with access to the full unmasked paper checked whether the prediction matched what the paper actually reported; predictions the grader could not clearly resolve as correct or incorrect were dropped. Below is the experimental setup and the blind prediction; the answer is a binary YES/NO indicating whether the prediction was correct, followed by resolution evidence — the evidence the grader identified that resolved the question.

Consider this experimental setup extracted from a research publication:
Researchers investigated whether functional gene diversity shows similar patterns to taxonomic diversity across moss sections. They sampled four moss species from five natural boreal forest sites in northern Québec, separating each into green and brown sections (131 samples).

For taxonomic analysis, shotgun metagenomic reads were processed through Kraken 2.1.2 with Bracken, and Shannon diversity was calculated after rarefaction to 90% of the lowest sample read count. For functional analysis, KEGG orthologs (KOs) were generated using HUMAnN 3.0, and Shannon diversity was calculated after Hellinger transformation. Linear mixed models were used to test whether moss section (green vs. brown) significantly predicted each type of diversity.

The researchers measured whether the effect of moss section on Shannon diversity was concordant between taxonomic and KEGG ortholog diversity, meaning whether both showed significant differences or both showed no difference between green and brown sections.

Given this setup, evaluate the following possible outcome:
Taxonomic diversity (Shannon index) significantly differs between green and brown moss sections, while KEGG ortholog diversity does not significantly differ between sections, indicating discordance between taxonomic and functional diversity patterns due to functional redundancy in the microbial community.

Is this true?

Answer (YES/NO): NO